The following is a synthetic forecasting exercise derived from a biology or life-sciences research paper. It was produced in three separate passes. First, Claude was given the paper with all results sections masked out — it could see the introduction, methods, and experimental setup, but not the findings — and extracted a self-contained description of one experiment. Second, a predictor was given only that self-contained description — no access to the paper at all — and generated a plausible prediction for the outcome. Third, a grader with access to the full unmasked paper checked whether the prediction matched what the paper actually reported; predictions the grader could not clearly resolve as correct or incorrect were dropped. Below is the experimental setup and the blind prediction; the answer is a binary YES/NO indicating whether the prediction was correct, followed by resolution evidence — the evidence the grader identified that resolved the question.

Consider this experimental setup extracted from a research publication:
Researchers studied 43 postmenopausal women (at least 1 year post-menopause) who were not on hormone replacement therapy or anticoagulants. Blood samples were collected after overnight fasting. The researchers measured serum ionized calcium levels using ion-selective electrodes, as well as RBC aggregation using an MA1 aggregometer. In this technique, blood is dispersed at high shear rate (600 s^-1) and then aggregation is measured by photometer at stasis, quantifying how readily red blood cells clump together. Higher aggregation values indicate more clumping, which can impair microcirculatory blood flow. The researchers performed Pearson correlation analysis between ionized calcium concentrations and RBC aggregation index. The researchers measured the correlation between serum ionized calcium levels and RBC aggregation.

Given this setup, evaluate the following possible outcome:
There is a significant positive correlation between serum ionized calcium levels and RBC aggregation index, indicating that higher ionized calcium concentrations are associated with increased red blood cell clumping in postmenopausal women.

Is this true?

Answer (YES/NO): NO